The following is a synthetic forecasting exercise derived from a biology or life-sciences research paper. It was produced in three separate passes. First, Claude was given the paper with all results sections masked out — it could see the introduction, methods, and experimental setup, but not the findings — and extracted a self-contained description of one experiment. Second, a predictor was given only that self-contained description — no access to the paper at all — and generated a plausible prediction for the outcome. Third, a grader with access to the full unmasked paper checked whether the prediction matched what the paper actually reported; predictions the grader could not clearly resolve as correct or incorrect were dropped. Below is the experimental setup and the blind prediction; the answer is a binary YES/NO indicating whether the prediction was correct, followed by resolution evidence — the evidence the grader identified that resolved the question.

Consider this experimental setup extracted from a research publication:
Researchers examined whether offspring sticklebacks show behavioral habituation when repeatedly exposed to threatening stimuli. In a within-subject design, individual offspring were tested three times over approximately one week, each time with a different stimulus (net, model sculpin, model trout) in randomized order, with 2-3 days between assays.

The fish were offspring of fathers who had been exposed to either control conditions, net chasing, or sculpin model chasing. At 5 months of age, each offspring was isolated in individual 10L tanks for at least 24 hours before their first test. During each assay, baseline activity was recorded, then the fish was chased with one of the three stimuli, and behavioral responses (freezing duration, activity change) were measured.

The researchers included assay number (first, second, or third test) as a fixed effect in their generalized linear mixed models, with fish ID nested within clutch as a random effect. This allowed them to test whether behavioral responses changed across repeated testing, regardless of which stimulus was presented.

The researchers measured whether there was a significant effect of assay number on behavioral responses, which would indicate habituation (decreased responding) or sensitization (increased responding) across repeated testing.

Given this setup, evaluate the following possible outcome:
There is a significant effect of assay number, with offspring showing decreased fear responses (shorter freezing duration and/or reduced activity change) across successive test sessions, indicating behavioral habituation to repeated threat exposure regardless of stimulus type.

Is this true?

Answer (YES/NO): NO